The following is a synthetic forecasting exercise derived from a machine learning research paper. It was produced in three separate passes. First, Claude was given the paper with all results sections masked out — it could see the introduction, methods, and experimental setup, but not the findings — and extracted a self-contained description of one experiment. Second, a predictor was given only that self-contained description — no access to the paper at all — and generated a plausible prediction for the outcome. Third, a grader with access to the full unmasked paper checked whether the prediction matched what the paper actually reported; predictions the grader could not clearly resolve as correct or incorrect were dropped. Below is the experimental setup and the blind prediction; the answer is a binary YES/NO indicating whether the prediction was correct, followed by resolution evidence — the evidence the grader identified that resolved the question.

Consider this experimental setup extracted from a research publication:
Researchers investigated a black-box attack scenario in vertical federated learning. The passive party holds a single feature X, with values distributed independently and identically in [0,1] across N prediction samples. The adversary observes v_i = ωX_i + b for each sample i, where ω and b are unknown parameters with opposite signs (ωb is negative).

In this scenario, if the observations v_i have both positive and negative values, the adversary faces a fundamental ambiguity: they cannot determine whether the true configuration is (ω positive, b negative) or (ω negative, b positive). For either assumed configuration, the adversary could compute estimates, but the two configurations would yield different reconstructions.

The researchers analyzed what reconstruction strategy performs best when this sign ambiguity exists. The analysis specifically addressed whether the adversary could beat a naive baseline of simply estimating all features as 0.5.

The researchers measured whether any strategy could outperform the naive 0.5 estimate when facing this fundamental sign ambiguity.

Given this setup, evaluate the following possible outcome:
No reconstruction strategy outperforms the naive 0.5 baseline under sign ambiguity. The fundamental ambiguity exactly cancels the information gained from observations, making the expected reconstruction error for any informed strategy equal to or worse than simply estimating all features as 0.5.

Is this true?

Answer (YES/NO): NO